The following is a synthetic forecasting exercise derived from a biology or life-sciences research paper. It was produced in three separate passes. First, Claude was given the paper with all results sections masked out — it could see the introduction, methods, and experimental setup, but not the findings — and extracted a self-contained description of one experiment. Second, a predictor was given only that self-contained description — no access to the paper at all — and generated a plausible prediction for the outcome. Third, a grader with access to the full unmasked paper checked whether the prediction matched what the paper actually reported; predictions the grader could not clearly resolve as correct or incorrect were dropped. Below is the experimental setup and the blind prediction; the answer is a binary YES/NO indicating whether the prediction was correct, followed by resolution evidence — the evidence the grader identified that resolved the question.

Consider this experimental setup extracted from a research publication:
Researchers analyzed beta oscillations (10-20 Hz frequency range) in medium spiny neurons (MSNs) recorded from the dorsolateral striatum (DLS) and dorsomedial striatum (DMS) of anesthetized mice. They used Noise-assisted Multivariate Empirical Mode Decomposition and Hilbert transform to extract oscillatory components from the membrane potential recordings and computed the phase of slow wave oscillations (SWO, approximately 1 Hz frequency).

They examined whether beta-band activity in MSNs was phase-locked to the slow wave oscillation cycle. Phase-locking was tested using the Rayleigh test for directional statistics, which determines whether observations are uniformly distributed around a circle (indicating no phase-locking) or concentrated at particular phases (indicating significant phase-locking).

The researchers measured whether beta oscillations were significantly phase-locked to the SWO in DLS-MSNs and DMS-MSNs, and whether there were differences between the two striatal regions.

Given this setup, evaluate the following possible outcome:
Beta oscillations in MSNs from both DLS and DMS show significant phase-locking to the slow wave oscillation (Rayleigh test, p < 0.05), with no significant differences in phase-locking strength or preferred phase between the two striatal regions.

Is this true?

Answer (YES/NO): NO